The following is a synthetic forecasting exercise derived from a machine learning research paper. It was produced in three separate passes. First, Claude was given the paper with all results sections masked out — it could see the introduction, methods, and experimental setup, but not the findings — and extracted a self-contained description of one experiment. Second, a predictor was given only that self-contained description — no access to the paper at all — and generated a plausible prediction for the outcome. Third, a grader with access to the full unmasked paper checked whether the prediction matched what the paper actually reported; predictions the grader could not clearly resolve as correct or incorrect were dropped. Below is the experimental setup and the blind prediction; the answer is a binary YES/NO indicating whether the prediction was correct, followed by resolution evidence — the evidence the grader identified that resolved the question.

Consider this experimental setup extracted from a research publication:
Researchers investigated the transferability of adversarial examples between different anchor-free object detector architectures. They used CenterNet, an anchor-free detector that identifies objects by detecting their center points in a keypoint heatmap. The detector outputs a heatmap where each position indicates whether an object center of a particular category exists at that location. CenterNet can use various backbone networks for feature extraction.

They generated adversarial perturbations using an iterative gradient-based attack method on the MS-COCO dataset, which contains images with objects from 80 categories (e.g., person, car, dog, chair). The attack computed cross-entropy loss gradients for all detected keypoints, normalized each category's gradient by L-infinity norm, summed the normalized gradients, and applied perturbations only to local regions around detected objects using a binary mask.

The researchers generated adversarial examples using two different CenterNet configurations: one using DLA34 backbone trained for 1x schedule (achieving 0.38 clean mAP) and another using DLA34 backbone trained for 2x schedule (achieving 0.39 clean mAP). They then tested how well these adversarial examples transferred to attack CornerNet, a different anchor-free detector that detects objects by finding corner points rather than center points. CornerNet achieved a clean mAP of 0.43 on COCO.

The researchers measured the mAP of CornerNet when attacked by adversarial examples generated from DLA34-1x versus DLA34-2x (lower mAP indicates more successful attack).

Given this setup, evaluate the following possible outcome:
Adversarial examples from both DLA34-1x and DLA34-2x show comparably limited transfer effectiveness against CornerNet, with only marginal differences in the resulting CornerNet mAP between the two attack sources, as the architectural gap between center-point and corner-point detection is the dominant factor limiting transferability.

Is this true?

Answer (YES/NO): NO